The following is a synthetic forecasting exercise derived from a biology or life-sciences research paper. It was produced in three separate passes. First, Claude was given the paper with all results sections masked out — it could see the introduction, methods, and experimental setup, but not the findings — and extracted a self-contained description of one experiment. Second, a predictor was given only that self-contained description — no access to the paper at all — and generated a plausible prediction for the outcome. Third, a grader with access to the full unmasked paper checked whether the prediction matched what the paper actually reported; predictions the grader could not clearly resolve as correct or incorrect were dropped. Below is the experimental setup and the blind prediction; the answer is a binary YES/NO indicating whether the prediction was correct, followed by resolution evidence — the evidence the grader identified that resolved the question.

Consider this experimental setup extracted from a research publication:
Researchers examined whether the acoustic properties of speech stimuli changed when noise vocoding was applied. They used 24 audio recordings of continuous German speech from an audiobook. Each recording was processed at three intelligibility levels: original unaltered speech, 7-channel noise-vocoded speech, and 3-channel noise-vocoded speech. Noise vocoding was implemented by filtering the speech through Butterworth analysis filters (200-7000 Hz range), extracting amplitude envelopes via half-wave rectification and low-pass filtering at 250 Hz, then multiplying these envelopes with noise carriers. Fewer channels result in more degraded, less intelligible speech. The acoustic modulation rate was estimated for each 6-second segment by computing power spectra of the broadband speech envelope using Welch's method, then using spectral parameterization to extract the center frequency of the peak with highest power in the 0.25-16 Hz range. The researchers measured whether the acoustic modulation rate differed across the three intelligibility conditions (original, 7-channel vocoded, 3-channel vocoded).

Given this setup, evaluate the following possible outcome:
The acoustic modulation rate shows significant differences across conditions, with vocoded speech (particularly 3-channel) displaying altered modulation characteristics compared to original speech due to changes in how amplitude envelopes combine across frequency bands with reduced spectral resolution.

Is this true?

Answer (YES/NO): NO